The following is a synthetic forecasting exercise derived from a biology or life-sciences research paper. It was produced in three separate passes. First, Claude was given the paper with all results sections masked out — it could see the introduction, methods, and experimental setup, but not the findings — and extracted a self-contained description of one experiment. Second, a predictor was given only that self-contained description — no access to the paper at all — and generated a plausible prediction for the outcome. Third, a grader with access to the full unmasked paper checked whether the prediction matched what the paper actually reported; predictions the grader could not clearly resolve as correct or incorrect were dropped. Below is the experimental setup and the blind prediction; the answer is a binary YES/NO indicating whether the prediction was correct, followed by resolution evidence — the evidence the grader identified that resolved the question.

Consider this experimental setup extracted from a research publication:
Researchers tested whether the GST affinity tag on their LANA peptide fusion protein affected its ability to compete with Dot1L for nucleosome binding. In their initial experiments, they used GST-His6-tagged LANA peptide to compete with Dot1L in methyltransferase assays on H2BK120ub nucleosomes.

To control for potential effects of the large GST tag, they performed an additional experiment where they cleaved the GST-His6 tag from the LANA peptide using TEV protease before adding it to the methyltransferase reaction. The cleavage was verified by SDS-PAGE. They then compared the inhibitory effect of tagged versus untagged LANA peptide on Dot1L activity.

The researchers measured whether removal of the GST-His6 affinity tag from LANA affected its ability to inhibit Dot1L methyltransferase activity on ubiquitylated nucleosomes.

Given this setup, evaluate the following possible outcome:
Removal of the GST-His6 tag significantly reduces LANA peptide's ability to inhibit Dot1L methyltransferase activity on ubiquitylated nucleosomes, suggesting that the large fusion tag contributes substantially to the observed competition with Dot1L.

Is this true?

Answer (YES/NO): NO